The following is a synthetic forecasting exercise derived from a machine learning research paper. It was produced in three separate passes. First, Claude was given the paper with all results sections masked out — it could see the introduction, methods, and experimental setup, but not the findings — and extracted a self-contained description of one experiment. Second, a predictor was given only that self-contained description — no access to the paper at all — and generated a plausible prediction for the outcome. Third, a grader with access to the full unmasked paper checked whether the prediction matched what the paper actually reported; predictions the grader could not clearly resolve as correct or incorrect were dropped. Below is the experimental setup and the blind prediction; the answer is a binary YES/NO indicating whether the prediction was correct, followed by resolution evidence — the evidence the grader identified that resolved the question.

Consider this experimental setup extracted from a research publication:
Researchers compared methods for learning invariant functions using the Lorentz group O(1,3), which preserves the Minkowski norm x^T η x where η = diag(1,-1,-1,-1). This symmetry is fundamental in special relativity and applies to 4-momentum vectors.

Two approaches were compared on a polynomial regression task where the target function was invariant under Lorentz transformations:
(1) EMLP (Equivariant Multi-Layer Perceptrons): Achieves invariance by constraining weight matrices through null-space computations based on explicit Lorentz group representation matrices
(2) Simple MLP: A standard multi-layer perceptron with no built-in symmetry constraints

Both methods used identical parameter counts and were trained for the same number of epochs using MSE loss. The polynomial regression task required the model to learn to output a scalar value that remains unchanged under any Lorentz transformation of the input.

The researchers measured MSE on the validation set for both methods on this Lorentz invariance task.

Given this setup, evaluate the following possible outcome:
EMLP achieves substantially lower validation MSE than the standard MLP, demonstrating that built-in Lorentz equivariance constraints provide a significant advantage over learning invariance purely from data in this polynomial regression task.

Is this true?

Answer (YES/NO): NO